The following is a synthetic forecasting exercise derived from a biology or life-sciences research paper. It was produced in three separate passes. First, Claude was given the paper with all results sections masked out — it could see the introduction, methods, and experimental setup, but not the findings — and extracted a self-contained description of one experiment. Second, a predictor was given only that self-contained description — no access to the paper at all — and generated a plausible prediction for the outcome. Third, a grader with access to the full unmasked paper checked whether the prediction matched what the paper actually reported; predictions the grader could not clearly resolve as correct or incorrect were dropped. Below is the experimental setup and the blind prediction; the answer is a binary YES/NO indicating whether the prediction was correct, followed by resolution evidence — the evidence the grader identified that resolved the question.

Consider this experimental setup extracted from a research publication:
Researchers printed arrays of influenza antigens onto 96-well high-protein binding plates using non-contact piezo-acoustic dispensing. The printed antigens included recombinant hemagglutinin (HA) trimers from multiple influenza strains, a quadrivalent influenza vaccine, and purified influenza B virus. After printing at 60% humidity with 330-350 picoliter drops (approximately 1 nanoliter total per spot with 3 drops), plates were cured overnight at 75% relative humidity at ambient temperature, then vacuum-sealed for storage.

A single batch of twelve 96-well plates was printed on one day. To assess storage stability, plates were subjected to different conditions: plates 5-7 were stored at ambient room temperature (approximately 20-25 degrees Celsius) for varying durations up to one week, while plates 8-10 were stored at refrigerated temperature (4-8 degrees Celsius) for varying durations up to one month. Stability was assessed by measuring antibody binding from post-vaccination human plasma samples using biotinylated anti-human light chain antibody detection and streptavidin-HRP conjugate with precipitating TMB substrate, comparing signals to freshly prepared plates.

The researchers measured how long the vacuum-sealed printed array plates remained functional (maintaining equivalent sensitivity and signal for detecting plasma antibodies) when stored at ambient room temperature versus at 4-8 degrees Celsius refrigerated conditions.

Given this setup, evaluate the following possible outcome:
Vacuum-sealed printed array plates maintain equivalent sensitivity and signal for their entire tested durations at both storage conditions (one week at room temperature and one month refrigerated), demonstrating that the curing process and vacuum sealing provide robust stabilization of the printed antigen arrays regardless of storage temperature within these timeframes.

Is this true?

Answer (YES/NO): NO